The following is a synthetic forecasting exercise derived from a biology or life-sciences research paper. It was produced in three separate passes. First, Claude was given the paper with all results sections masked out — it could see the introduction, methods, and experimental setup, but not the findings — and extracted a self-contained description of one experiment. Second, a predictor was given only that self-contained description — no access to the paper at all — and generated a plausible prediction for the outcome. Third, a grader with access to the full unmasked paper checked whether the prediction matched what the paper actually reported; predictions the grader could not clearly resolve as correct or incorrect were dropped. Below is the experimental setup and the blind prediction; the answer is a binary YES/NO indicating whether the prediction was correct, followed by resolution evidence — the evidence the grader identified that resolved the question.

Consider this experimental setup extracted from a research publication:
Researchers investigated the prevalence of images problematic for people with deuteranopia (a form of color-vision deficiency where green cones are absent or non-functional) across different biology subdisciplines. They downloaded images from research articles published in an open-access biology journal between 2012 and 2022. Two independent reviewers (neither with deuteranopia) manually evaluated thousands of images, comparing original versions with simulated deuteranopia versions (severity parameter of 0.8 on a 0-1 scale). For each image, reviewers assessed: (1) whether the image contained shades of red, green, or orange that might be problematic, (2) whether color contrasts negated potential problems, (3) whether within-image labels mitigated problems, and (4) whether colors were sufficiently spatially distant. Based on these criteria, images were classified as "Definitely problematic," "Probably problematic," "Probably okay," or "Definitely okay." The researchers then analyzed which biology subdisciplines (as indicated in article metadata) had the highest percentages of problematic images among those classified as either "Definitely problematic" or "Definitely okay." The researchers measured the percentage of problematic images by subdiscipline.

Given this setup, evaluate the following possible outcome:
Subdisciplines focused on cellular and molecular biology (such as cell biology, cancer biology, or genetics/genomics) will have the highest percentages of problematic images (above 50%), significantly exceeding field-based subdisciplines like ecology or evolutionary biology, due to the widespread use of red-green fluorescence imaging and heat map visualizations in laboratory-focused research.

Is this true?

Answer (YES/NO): NO